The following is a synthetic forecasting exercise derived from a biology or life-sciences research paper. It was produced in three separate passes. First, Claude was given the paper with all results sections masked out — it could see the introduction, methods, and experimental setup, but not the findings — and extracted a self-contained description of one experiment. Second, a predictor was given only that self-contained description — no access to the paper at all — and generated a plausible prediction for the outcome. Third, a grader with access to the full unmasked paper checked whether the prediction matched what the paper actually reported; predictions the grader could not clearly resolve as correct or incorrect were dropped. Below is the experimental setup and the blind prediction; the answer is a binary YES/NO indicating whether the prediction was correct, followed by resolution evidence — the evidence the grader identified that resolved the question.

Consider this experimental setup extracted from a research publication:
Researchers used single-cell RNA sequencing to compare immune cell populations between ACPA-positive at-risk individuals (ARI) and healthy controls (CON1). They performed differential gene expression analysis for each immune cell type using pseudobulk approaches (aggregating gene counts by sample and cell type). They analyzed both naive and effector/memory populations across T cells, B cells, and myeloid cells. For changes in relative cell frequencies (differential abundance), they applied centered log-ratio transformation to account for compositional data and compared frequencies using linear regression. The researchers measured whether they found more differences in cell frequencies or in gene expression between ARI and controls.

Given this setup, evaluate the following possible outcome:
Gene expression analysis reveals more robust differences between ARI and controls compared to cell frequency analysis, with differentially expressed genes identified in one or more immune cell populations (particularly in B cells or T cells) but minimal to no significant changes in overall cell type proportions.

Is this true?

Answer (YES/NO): YES